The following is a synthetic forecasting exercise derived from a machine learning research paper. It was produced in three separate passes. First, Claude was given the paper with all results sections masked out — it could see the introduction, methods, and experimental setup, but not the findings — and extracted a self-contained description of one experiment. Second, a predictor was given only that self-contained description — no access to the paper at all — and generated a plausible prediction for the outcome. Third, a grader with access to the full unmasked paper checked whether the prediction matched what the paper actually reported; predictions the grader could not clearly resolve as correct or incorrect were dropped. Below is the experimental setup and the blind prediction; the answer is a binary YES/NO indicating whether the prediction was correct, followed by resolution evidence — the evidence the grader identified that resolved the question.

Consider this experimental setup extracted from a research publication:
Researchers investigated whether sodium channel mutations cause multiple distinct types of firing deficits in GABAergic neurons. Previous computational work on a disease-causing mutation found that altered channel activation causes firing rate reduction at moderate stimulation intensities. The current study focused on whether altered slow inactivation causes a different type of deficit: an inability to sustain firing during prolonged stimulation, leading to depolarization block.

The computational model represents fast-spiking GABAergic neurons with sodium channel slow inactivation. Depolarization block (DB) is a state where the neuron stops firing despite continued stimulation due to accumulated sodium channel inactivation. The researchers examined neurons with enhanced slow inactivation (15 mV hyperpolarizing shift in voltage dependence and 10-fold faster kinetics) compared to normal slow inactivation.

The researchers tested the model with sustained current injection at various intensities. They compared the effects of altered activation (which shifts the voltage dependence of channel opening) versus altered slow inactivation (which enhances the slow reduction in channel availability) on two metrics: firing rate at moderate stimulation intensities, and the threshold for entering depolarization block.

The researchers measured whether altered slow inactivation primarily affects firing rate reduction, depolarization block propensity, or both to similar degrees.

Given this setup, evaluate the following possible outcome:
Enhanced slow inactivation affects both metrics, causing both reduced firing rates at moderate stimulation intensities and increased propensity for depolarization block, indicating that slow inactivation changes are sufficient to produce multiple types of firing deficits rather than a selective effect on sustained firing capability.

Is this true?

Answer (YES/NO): YES